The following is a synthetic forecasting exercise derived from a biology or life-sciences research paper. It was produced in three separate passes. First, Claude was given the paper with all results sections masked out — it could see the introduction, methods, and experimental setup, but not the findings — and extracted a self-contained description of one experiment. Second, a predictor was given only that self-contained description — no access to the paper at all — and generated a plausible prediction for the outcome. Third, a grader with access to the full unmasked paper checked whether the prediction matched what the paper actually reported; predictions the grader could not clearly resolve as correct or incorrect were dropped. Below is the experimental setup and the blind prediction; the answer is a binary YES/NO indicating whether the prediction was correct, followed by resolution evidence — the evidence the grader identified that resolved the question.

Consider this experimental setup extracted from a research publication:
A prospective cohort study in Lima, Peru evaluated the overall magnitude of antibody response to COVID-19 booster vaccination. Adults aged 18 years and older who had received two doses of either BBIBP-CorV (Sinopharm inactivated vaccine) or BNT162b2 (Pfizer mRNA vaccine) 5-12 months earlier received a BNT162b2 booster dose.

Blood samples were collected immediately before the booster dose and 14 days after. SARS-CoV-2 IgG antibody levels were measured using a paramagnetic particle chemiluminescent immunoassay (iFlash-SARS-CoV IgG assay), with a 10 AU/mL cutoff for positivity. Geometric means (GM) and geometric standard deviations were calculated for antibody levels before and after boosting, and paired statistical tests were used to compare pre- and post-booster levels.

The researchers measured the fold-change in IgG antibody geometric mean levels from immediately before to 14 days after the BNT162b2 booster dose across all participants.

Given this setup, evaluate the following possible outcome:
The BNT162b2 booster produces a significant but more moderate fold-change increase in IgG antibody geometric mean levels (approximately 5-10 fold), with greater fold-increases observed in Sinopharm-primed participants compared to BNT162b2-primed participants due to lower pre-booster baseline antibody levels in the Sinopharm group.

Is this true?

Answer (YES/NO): NO